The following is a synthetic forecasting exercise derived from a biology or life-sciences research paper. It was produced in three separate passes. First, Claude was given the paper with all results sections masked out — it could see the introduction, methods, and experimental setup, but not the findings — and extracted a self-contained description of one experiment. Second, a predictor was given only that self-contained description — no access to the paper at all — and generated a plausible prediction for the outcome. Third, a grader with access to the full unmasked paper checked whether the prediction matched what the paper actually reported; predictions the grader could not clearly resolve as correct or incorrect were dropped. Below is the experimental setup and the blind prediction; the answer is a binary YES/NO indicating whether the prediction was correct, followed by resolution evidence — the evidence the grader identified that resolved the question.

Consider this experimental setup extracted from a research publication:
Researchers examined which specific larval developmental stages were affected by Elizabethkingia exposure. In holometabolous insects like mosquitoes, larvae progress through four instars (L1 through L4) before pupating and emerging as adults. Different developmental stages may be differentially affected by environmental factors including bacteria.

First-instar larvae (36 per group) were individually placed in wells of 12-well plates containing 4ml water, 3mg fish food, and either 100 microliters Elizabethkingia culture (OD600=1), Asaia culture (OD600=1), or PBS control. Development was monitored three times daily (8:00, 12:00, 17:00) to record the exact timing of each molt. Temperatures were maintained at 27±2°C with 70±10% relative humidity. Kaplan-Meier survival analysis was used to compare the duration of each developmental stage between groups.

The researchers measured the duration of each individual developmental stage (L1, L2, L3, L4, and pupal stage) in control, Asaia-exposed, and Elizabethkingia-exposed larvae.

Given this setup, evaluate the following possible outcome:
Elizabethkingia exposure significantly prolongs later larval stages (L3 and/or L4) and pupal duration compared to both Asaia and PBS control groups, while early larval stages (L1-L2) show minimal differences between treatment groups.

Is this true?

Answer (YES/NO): NO